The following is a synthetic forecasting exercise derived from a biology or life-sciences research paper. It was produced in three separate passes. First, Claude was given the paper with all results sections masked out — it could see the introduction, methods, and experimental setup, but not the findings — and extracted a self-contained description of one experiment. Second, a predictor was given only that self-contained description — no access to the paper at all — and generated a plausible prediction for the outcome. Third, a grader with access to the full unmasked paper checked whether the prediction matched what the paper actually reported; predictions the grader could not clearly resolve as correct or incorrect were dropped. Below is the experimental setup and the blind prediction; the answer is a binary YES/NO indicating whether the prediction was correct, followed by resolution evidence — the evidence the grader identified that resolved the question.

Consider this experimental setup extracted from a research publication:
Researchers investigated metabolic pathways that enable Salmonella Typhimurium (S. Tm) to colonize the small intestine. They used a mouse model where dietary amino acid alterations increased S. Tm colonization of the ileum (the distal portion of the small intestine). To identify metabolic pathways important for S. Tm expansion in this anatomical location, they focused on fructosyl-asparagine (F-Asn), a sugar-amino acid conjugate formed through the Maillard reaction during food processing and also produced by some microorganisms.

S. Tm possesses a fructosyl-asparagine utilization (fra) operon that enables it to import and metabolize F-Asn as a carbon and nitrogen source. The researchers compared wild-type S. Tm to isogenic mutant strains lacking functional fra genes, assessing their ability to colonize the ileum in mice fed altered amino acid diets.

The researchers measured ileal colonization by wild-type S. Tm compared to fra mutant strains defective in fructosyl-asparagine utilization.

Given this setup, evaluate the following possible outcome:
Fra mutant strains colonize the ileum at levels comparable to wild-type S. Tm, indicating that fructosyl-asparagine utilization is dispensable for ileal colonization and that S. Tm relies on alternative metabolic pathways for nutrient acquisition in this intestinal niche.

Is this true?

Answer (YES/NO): NO